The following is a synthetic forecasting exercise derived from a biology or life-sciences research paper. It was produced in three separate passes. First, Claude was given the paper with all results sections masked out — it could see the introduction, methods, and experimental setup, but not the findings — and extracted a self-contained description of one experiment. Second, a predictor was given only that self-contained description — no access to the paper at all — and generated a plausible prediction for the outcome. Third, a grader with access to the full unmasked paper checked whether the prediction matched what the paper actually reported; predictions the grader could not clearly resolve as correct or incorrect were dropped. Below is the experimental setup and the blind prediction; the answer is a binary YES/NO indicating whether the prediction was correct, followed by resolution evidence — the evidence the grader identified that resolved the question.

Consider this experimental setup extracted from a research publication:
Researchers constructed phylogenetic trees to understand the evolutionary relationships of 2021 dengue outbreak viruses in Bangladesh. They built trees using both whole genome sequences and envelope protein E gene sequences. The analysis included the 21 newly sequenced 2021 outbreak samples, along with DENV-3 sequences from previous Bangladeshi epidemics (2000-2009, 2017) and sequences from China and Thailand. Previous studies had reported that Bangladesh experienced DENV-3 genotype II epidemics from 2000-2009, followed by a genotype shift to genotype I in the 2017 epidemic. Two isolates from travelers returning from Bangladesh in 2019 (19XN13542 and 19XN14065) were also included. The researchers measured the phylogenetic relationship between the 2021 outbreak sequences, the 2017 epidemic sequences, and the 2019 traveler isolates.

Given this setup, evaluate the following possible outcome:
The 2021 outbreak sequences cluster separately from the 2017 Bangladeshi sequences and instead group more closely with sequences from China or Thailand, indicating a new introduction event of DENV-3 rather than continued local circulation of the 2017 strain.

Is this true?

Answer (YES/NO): NO